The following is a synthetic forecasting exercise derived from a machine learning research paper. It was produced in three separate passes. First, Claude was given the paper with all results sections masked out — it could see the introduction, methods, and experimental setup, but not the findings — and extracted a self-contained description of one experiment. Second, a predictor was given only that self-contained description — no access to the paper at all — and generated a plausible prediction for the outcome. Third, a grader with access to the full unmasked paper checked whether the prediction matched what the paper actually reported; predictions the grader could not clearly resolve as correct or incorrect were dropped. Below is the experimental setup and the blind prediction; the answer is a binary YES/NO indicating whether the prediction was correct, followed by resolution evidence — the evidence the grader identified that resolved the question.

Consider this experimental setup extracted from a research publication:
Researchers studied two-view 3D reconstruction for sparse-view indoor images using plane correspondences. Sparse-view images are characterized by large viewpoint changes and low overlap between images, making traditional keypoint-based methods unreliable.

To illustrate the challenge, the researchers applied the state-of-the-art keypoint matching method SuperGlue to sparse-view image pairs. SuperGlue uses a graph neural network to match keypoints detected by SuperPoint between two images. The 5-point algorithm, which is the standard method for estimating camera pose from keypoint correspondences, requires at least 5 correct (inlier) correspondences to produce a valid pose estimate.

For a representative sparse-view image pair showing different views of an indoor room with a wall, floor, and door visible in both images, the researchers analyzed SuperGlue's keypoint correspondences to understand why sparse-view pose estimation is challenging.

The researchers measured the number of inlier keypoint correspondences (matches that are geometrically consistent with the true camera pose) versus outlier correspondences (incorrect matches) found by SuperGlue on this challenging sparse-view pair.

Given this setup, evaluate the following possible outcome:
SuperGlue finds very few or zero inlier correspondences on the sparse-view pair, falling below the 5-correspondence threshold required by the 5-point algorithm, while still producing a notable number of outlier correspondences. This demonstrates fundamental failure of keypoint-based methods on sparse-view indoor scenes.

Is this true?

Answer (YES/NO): YES